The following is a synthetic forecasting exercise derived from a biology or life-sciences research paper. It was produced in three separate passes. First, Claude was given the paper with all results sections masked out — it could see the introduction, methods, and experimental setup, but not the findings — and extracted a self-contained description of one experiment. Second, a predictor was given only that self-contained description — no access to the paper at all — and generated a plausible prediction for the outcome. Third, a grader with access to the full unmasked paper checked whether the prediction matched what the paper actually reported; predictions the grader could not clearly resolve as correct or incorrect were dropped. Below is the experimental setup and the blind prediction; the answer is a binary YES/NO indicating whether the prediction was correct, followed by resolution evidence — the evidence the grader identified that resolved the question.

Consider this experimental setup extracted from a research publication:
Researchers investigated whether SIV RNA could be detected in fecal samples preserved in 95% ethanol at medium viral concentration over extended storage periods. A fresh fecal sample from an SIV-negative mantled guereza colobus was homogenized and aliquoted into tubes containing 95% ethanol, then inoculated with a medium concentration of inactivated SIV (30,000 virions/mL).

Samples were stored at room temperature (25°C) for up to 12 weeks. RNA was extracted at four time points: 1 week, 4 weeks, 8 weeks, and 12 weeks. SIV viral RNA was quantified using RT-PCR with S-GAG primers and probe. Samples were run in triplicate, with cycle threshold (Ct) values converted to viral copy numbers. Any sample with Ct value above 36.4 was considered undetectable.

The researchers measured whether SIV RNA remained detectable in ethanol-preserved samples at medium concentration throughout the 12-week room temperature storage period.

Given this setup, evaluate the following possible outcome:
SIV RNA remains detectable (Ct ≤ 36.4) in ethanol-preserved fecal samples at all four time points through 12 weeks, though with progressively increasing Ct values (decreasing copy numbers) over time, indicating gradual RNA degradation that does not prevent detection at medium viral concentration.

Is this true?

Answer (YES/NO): NO